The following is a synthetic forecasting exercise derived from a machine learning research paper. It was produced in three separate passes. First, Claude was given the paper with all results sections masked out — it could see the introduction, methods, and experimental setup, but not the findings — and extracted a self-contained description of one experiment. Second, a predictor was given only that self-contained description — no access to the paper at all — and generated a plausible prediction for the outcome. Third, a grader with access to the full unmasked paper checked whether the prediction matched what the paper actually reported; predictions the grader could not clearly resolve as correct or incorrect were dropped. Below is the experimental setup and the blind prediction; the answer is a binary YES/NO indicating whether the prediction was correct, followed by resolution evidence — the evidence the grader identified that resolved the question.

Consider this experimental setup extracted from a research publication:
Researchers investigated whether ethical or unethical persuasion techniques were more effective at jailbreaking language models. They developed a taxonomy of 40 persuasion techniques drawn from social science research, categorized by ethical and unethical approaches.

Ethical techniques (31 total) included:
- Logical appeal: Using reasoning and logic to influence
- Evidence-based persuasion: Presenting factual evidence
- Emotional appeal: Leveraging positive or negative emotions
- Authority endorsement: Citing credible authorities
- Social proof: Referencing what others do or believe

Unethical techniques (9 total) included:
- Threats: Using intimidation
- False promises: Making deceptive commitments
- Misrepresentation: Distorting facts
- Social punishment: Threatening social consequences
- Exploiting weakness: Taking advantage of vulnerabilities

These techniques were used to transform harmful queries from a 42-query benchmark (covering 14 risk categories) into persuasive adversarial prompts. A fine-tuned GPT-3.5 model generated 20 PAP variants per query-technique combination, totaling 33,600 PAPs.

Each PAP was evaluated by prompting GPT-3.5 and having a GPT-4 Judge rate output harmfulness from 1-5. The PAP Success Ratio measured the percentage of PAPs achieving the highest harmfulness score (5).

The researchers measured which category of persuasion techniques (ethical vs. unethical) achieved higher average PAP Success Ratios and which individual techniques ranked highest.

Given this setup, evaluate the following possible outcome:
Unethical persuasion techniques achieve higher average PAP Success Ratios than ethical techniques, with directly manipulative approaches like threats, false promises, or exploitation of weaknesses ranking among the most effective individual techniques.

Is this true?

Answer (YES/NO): NO